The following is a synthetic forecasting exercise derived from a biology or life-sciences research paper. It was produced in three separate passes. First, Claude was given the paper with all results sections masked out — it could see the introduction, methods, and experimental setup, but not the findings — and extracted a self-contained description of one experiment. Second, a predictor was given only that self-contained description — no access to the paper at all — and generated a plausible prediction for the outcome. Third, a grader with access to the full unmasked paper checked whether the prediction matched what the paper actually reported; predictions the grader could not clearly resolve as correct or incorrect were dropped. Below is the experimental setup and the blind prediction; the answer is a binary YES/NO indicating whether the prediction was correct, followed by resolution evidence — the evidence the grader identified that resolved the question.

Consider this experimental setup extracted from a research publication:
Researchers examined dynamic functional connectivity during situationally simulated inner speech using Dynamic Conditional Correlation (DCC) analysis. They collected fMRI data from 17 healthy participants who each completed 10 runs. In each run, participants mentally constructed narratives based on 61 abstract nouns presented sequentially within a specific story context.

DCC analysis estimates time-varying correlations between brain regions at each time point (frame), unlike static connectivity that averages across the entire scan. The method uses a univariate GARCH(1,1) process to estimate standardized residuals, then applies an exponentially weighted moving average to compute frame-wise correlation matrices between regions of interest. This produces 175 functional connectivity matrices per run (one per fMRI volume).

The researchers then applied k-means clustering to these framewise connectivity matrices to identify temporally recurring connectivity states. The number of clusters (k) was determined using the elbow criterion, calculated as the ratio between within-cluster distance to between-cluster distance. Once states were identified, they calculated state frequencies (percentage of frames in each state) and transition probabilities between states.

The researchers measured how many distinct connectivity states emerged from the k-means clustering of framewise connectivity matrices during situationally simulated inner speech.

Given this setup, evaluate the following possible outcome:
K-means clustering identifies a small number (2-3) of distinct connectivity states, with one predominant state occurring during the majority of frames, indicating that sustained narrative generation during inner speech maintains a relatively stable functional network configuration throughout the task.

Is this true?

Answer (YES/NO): NO